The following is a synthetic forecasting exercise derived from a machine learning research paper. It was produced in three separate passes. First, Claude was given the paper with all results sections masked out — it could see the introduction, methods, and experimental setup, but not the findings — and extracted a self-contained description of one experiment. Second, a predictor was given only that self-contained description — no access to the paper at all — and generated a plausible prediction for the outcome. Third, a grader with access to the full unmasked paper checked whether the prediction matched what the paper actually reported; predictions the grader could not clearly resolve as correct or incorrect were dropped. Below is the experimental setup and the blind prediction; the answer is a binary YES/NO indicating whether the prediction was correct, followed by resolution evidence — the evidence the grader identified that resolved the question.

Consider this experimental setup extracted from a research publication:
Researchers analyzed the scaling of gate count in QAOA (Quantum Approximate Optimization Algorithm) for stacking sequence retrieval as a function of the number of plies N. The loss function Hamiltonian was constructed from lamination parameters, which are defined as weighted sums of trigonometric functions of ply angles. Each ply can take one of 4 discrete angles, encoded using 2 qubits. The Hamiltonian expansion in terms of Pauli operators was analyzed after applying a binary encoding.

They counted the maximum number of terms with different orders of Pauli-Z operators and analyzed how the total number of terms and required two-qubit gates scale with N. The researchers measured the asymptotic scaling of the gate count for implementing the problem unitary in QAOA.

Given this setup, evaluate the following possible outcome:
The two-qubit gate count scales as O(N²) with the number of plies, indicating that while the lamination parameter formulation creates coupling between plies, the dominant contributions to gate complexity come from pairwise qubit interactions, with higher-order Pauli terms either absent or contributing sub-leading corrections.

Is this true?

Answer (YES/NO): YES